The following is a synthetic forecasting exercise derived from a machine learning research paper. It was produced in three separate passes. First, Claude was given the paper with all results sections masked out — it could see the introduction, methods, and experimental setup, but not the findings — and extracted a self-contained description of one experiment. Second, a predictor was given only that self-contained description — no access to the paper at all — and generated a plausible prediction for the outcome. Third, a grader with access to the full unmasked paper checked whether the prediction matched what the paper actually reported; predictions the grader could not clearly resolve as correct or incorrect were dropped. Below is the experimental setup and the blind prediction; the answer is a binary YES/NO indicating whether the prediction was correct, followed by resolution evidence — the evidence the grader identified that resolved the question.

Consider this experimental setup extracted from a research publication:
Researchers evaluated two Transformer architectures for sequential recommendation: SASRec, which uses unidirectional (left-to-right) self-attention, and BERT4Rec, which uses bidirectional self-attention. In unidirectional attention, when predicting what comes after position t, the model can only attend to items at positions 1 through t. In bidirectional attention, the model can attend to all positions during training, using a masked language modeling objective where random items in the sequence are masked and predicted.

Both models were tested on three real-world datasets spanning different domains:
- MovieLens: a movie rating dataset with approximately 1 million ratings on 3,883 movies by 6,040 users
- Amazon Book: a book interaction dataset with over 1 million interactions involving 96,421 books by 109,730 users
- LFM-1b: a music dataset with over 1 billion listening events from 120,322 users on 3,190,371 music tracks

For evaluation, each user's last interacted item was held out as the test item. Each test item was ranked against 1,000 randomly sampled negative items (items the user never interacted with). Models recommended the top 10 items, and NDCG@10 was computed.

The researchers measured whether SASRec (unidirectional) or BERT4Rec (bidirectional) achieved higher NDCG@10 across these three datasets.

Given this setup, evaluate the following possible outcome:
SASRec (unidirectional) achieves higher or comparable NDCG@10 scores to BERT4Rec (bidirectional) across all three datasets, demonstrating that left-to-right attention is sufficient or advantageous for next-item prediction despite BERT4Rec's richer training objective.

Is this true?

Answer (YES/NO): NO